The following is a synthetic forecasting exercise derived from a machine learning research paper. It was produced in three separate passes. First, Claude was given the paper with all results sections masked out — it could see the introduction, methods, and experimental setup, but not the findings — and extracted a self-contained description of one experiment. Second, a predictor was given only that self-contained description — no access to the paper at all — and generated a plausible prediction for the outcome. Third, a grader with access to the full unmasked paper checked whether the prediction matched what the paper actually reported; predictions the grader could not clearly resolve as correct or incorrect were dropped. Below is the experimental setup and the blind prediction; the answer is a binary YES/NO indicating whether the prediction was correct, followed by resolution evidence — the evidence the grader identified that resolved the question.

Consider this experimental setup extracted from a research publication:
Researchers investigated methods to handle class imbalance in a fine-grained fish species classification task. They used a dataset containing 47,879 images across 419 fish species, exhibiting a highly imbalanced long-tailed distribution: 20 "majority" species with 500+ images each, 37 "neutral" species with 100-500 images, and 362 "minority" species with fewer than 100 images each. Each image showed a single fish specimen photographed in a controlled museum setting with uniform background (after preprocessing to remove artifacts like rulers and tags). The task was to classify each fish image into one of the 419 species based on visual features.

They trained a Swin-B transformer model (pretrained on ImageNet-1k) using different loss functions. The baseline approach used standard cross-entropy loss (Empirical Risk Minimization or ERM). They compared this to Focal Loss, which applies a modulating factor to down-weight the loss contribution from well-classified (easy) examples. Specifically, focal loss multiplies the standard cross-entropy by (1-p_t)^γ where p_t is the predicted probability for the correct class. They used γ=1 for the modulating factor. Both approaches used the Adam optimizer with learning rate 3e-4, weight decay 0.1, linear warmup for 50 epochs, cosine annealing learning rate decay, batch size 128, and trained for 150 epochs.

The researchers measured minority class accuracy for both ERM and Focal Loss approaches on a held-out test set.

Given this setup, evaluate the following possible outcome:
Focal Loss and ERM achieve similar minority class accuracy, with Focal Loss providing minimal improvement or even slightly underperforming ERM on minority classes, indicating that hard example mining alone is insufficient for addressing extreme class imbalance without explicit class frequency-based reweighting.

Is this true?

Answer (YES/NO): YES